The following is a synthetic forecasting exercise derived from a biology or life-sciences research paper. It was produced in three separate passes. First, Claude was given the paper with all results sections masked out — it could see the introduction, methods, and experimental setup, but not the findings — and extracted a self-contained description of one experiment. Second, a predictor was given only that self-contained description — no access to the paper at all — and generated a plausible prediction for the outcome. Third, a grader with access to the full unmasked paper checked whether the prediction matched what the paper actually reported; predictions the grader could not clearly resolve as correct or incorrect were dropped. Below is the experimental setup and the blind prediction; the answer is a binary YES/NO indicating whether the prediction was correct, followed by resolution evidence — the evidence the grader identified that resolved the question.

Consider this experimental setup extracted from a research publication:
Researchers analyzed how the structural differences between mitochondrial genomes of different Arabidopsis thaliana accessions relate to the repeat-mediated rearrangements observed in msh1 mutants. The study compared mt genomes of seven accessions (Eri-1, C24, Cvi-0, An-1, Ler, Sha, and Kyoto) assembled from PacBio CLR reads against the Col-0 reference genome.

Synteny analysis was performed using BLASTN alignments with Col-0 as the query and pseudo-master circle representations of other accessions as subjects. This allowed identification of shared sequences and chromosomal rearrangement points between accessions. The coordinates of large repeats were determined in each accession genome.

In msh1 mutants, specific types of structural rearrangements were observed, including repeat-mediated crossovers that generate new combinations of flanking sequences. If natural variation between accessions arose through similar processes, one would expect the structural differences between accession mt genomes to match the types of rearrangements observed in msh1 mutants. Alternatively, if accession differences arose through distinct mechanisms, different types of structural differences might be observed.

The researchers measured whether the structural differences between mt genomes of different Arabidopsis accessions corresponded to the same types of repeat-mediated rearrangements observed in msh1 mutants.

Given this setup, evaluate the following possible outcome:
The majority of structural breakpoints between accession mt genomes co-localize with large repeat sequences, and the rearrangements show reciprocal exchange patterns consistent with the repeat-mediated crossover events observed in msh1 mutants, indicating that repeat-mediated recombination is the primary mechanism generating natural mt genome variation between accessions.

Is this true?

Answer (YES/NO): NO